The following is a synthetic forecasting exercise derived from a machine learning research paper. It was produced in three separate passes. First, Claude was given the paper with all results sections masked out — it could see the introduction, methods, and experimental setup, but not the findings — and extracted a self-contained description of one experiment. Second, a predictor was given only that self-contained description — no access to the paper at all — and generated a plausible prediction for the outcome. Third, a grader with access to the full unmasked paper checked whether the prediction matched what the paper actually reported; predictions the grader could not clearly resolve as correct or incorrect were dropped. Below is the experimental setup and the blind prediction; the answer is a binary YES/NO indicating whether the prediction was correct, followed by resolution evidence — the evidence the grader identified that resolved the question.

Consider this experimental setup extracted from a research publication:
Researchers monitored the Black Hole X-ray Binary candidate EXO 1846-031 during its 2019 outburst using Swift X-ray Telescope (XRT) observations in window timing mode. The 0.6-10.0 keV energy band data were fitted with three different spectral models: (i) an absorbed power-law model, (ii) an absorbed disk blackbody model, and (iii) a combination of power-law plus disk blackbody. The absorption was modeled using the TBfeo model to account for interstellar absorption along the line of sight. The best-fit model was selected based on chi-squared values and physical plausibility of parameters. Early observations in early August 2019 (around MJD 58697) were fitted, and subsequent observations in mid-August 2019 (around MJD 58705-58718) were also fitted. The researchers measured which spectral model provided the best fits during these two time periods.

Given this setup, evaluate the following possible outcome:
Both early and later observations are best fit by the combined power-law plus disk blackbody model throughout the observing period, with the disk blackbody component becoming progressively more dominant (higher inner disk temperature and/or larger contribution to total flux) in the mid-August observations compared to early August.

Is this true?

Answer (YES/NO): NO